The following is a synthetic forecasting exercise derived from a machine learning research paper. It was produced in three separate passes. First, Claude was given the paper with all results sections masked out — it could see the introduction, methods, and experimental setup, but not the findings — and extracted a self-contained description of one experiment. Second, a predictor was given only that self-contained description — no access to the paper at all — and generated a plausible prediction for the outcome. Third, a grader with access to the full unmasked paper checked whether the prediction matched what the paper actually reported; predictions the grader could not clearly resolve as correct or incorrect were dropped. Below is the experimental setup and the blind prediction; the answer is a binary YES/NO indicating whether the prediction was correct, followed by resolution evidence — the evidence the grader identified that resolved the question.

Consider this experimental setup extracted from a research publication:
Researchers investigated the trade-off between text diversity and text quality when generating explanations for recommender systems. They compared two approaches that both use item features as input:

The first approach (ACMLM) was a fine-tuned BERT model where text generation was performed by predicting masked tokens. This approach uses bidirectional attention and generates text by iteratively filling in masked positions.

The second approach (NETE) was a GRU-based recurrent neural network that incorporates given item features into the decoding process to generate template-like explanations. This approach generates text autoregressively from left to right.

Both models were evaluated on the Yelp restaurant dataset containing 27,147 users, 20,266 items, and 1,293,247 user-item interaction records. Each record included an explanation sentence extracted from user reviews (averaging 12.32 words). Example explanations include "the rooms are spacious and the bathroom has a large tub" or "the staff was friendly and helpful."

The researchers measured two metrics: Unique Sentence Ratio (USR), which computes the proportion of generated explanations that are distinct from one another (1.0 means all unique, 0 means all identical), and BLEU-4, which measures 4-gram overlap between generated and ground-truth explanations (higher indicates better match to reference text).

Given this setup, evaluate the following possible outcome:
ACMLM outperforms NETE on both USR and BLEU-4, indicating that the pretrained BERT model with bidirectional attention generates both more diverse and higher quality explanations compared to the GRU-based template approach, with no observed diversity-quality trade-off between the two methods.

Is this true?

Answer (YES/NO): NO